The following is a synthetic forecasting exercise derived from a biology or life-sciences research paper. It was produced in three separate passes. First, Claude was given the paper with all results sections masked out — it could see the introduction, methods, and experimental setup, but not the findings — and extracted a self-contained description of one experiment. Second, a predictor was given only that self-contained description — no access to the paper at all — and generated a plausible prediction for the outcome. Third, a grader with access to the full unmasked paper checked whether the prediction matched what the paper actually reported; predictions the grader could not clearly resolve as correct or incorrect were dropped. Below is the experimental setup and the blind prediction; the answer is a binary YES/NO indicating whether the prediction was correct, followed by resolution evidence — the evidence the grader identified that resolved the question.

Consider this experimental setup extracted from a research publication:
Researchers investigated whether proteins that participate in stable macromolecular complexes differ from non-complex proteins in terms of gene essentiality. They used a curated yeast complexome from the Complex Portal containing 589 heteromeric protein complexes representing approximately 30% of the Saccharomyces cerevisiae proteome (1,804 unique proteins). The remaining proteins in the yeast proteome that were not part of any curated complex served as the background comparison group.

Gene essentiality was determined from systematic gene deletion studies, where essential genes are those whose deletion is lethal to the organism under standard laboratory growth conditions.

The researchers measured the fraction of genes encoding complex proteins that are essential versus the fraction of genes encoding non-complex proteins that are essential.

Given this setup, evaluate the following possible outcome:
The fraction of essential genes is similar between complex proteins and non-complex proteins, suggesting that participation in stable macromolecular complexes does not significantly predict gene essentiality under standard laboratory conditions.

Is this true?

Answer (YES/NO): NO